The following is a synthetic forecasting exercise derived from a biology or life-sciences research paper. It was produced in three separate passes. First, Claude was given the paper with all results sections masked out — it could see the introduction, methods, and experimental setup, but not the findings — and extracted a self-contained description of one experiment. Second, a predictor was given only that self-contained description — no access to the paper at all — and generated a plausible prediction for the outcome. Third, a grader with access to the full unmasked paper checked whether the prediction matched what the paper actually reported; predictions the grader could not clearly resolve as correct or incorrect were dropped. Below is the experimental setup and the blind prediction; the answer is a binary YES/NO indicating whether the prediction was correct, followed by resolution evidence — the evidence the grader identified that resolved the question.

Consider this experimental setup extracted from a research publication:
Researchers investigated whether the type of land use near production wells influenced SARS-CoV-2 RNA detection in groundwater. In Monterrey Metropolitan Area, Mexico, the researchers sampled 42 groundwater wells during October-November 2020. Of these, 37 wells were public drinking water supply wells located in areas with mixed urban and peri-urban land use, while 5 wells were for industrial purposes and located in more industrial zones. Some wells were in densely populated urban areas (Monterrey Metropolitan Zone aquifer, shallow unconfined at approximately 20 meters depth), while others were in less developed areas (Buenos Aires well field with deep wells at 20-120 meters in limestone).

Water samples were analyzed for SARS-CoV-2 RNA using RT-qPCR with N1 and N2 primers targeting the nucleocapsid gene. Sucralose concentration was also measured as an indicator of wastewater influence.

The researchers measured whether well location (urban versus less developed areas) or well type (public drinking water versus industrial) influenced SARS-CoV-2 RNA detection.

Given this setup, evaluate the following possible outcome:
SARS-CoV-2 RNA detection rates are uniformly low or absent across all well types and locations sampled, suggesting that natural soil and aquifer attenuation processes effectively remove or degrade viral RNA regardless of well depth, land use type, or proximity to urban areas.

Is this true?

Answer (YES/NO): NO